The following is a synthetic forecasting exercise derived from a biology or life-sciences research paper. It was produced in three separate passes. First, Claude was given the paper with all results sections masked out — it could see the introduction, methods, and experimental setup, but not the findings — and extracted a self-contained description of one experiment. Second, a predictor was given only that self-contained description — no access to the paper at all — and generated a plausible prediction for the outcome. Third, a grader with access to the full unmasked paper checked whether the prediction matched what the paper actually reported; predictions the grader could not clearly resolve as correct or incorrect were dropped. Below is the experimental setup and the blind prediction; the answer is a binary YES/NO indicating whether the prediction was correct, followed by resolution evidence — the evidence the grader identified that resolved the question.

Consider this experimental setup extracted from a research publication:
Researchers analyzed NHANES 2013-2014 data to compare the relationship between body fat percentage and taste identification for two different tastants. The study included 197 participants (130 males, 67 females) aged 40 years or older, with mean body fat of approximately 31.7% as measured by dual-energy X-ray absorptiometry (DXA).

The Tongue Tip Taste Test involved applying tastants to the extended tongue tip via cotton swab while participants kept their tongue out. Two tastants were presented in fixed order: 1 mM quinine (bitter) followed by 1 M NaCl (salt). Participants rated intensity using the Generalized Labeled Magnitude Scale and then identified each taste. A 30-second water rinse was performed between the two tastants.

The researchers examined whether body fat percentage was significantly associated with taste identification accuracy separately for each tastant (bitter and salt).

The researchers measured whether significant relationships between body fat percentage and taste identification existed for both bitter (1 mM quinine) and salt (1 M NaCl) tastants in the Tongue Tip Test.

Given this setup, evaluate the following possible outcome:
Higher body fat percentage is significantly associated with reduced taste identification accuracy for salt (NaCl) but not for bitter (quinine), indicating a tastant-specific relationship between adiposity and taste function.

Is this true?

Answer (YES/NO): NO